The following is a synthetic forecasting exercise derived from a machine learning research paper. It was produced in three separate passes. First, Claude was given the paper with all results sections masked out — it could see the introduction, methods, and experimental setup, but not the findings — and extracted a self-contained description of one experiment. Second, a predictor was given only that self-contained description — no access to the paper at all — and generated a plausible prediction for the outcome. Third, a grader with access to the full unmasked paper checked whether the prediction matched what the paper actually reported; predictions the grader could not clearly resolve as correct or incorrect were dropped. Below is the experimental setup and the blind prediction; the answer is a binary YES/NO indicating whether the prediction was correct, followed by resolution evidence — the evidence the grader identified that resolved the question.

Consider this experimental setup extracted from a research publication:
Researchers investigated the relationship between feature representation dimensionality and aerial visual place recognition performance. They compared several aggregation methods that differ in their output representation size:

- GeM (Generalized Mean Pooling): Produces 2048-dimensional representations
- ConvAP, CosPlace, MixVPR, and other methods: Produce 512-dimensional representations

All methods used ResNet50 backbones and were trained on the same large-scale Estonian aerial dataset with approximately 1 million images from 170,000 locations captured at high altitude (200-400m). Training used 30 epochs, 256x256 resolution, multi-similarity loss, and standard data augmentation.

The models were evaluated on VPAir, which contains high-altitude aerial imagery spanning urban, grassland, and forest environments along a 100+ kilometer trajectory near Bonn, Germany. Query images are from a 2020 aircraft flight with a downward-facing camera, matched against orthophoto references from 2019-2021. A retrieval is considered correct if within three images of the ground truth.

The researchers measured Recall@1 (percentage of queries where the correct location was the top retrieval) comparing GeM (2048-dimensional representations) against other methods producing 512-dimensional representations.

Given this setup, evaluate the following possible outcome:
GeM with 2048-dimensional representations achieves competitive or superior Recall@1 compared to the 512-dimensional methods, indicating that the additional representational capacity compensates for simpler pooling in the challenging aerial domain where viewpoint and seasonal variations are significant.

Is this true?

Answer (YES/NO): NO